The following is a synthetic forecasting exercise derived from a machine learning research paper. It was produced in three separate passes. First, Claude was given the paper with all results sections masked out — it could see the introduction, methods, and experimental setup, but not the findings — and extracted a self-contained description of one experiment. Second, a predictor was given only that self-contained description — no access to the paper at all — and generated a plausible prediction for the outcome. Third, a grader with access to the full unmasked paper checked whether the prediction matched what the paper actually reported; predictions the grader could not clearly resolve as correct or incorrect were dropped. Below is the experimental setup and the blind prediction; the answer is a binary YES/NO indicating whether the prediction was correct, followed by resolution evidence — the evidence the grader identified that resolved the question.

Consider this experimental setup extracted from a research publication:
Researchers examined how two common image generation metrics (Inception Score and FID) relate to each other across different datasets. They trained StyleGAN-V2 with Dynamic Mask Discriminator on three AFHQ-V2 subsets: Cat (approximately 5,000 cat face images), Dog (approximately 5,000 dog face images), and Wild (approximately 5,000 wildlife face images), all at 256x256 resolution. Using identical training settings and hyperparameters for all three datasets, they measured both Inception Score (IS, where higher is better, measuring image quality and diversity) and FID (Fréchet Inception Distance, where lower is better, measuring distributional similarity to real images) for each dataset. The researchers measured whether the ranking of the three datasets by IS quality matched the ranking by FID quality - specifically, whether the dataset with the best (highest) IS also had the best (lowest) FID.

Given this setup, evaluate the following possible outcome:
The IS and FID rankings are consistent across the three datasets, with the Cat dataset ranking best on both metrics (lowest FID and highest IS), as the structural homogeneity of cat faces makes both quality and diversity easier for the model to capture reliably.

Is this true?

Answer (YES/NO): NO